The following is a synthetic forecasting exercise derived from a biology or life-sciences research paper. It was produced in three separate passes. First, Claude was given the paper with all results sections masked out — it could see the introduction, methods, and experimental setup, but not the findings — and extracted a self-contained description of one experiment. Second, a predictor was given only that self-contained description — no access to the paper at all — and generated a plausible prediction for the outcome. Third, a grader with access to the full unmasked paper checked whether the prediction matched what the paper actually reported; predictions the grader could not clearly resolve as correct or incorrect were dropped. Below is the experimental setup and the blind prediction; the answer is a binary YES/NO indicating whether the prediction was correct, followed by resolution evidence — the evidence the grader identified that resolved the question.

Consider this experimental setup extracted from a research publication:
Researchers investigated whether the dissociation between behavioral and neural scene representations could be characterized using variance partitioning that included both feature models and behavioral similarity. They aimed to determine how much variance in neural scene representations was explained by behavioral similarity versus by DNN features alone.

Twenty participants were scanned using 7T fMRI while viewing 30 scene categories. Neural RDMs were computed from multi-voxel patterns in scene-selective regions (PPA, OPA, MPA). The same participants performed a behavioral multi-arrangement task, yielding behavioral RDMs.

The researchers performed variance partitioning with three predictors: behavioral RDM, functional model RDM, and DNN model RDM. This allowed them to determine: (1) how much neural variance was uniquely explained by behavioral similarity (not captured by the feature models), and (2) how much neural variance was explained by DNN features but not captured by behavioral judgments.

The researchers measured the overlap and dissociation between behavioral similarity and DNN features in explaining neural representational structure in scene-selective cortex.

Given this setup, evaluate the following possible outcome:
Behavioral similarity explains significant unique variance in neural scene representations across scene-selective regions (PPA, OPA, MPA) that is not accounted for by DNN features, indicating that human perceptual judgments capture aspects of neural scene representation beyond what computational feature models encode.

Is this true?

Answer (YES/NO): NO